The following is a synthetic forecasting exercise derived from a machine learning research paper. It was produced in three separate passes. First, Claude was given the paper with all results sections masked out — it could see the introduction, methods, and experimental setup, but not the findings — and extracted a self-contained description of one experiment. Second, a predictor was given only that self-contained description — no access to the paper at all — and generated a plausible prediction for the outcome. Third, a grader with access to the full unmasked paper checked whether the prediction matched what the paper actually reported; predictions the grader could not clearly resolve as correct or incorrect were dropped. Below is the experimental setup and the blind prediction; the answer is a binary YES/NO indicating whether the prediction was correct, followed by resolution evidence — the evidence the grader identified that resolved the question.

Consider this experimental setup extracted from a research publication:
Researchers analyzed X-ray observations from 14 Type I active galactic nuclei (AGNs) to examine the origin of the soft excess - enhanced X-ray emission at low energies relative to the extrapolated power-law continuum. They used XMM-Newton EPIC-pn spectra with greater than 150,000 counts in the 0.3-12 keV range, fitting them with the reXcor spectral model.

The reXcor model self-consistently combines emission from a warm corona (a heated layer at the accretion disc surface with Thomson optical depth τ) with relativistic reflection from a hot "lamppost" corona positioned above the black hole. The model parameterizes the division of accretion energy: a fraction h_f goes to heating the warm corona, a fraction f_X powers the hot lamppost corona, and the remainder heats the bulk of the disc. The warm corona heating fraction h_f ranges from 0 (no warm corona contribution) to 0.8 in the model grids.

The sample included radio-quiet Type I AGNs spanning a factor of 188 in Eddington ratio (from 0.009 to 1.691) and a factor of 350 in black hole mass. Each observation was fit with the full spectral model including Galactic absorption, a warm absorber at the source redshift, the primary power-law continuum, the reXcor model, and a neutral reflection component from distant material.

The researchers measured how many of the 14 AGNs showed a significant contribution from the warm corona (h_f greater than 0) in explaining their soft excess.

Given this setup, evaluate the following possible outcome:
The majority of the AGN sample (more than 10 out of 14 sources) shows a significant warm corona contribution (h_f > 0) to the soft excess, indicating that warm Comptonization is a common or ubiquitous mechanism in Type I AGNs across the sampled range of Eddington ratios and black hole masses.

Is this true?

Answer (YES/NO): YES